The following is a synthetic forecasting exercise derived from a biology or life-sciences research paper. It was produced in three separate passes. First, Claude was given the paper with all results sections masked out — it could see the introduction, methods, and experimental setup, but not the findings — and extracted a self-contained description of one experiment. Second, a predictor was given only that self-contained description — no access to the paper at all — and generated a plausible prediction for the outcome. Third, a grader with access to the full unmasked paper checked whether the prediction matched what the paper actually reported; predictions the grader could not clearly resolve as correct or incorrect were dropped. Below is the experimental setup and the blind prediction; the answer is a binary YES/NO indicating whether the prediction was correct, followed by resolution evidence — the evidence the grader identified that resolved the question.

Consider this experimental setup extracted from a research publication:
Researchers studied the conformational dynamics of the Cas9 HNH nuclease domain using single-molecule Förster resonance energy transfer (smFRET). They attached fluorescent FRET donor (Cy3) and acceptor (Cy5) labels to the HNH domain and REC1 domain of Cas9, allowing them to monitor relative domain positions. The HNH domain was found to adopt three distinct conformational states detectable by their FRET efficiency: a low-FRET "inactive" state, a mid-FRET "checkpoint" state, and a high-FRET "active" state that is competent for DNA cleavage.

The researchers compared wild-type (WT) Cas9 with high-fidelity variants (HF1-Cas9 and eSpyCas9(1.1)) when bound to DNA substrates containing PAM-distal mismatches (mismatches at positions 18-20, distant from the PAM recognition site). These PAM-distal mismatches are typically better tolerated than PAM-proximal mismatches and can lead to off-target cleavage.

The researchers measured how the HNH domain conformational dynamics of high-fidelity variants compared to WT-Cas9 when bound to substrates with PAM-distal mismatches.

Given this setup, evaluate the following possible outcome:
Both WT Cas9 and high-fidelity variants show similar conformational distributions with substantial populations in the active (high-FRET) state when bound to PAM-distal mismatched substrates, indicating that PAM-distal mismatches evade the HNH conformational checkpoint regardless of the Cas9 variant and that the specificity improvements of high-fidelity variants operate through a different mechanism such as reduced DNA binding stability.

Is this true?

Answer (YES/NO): NO